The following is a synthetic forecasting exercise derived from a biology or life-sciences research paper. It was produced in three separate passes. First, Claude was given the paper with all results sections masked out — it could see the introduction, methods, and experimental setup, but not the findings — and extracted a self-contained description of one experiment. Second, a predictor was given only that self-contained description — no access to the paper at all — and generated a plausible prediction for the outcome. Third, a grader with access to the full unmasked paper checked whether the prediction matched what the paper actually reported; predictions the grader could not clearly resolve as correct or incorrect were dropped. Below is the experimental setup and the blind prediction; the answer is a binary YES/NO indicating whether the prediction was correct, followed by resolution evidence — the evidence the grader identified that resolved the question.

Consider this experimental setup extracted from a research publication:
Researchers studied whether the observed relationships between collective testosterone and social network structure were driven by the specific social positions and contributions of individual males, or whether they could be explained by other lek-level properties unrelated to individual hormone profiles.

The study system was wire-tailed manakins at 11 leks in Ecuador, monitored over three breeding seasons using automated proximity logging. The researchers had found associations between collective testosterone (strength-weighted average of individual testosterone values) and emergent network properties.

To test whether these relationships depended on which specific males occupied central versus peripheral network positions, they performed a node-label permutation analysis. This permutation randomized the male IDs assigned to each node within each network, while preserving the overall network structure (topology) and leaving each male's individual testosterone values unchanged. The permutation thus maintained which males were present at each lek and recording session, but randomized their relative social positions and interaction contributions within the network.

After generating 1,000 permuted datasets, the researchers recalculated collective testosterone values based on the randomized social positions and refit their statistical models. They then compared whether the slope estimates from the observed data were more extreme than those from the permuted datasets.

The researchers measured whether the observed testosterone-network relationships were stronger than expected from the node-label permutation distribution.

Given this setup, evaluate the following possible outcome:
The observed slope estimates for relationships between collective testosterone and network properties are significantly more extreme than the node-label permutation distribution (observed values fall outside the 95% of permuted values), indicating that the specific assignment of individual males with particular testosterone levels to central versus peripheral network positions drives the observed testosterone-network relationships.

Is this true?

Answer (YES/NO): YES